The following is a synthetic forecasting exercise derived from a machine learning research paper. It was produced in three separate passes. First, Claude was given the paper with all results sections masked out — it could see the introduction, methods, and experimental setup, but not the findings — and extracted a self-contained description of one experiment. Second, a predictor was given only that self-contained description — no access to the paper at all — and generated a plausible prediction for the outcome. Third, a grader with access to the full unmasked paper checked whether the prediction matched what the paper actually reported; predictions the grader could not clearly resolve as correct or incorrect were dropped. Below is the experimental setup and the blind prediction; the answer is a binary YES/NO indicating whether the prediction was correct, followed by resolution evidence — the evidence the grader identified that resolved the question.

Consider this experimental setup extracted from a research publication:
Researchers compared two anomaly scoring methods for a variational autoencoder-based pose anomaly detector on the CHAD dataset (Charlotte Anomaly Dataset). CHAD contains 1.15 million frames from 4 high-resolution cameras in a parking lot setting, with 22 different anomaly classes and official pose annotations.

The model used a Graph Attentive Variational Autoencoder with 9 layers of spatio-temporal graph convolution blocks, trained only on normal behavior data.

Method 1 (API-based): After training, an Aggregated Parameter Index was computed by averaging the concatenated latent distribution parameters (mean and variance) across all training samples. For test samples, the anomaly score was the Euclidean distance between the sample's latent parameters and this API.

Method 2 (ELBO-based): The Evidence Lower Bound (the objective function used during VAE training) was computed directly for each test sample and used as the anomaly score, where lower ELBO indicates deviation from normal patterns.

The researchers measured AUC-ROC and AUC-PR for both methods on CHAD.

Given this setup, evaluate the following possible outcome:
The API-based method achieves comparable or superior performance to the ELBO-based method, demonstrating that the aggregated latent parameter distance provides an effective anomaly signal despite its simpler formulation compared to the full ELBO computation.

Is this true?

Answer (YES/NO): NO